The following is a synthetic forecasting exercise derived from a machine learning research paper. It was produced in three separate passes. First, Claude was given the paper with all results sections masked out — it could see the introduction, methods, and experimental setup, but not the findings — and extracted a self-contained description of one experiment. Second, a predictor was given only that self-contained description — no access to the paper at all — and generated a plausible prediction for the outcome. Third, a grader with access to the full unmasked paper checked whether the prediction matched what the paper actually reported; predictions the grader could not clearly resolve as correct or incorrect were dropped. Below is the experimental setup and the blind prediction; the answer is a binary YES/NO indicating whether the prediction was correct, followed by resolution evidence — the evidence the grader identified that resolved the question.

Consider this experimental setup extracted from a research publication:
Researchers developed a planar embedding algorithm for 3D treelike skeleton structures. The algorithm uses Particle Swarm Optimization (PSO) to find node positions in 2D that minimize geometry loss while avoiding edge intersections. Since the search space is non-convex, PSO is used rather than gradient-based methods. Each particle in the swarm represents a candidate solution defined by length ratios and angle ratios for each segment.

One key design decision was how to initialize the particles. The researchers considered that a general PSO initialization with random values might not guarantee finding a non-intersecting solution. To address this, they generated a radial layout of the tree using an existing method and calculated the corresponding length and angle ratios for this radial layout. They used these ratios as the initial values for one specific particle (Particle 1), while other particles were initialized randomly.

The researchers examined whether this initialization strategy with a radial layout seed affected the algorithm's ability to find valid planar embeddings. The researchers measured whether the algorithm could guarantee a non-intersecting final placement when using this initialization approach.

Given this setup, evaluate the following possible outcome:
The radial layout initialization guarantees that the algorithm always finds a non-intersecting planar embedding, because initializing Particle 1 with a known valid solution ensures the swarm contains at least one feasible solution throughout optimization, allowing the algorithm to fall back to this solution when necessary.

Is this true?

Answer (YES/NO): YES